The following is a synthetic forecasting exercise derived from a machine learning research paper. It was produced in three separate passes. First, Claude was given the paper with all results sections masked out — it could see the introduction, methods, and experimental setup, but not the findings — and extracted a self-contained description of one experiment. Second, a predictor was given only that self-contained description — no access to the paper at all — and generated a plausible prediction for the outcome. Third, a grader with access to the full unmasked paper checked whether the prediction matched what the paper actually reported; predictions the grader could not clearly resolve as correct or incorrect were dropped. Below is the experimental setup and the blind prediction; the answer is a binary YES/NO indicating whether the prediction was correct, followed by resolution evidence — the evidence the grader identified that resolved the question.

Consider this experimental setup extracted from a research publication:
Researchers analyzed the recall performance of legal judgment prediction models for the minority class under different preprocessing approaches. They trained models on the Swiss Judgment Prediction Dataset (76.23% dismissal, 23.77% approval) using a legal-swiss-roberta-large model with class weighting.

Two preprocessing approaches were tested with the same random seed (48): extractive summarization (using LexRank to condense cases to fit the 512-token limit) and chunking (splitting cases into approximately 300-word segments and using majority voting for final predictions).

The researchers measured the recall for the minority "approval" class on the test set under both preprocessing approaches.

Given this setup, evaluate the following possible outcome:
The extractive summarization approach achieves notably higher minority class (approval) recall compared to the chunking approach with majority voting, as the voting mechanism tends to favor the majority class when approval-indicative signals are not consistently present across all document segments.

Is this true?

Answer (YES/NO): YES